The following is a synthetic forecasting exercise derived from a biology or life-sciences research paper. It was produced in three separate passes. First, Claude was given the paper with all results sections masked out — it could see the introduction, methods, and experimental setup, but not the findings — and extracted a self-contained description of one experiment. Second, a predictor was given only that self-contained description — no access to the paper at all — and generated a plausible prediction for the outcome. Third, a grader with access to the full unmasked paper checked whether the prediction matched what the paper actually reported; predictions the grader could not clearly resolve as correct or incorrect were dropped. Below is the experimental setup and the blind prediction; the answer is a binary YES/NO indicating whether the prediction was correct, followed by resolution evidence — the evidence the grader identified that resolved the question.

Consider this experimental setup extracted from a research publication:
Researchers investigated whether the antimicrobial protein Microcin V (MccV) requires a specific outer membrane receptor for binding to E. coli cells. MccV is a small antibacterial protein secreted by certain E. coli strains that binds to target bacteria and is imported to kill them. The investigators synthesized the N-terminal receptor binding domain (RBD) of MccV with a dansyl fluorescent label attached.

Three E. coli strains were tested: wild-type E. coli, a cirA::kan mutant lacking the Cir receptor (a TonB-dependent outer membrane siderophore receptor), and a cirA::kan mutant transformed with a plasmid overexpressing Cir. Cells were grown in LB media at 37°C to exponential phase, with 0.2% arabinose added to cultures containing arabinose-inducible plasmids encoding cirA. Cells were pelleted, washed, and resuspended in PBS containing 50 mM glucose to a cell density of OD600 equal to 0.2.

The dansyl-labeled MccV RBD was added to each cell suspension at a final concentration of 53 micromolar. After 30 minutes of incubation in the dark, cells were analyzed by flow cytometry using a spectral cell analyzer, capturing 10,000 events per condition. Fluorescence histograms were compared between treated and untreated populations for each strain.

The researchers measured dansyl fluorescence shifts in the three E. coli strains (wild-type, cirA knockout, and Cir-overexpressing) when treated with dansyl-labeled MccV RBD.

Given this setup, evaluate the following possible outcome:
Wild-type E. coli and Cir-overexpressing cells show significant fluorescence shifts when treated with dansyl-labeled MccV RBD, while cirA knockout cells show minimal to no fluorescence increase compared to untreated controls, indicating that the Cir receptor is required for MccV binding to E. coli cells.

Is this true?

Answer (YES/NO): YES